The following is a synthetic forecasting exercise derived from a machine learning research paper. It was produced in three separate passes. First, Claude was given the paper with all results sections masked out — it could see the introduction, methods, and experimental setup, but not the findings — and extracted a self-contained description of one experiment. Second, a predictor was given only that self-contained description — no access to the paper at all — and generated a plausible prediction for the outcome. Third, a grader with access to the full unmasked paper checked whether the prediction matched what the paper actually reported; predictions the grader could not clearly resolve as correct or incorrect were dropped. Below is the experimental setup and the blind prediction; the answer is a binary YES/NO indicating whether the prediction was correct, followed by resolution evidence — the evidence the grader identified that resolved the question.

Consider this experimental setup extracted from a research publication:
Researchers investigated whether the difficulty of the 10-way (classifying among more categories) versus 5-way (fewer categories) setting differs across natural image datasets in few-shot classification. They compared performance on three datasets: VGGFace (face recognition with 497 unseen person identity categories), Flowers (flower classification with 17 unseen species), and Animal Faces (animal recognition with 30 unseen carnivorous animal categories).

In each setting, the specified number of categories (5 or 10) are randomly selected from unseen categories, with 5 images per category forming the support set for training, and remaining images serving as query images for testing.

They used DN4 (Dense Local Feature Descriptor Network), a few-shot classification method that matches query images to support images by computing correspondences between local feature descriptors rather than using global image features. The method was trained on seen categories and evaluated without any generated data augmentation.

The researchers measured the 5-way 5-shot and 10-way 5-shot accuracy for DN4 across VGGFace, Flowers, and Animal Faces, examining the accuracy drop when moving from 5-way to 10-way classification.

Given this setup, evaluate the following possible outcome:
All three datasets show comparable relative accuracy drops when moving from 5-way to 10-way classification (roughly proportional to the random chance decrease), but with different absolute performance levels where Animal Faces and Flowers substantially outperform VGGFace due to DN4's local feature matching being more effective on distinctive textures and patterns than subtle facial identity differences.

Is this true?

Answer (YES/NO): NO